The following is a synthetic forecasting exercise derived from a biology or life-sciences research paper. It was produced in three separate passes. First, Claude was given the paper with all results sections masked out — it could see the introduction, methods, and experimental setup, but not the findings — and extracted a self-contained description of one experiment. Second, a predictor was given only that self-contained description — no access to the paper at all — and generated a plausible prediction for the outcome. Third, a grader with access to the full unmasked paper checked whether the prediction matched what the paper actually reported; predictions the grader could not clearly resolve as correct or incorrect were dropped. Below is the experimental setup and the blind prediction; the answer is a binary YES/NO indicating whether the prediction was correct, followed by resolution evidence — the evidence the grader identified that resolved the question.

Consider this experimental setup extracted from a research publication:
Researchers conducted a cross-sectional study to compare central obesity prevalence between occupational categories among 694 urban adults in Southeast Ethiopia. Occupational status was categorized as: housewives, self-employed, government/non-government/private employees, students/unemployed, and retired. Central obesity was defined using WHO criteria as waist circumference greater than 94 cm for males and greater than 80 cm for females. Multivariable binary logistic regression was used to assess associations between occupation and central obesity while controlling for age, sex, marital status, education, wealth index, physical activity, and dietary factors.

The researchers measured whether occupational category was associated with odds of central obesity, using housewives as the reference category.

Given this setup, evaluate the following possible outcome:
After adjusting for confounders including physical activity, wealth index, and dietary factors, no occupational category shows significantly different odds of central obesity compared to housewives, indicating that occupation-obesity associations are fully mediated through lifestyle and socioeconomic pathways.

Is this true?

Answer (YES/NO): NO